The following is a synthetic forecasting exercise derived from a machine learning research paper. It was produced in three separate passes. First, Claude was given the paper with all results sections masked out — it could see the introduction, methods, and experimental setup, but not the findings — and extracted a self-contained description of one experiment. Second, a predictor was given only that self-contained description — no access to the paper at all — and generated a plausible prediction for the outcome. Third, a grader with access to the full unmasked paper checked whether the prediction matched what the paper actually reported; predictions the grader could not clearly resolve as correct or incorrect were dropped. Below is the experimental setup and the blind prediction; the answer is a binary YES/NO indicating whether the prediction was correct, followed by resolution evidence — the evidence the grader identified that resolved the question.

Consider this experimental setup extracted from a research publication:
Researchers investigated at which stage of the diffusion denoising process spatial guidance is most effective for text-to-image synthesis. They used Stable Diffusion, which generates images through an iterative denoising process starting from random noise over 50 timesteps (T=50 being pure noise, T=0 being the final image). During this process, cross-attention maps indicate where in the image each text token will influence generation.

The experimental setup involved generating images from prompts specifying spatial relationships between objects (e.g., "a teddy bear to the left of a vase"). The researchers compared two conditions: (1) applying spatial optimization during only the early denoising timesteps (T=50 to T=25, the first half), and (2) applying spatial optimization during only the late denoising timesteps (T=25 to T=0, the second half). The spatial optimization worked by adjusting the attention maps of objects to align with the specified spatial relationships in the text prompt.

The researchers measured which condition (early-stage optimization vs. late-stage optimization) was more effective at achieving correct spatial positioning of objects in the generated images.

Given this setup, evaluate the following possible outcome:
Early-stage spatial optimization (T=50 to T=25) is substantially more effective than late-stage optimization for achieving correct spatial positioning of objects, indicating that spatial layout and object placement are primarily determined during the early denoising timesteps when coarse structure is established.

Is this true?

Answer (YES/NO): YES